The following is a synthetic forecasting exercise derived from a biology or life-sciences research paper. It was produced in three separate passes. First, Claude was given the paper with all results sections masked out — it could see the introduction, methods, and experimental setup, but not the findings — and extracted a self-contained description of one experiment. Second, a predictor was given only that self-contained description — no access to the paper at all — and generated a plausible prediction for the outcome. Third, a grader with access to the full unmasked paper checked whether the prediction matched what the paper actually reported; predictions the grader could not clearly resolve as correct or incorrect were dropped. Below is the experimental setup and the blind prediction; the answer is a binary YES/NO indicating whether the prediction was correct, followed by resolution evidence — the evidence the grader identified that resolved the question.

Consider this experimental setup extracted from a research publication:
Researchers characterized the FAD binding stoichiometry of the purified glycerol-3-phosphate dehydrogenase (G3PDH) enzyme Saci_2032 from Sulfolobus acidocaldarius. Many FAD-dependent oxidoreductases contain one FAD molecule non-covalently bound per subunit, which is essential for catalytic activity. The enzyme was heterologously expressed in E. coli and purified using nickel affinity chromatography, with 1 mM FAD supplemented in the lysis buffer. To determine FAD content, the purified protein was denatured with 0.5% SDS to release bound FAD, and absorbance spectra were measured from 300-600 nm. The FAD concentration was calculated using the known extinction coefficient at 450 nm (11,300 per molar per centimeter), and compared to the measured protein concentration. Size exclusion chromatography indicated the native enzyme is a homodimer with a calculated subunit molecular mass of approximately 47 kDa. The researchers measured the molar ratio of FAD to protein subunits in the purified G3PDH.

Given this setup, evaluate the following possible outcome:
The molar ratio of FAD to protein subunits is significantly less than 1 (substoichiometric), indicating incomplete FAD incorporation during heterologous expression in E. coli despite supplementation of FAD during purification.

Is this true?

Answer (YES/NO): NO